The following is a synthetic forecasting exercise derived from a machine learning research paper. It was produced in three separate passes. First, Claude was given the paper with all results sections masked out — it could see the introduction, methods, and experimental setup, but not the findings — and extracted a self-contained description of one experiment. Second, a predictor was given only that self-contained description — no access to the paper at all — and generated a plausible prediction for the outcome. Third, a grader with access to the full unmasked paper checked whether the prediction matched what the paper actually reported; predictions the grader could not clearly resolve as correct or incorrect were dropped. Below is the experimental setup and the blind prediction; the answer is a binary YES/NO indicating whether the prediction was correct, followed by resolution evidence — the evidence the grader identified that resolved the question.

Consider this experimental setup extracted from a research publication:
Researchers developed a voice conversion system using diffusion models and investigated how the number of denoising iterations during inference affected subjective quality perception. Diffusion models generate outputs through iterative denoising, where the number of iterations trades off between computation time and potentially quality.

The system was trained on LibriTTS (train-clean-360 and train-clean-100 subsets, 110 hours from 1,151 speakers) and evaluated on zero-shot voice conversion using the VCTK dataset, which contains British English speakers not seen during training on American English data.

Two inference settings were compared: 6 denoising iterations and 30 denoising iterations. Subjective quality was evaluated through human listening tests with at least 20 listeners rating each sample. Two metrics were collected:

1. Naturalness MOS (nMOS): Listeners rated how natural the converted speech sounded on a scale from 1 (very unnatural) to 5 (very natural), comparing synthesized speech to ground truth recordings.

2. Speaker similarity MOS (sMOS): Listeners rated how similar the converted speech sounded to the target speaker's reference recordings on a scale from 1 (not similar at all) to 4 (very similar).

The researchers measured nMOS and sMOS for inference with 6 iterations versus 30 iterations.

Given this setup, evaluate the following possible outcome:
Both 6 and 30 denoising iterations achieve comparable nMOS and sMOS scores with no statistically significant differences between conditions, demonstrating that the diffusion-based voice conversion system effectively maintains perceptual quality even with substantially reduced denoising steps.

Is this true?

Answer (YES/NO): NO